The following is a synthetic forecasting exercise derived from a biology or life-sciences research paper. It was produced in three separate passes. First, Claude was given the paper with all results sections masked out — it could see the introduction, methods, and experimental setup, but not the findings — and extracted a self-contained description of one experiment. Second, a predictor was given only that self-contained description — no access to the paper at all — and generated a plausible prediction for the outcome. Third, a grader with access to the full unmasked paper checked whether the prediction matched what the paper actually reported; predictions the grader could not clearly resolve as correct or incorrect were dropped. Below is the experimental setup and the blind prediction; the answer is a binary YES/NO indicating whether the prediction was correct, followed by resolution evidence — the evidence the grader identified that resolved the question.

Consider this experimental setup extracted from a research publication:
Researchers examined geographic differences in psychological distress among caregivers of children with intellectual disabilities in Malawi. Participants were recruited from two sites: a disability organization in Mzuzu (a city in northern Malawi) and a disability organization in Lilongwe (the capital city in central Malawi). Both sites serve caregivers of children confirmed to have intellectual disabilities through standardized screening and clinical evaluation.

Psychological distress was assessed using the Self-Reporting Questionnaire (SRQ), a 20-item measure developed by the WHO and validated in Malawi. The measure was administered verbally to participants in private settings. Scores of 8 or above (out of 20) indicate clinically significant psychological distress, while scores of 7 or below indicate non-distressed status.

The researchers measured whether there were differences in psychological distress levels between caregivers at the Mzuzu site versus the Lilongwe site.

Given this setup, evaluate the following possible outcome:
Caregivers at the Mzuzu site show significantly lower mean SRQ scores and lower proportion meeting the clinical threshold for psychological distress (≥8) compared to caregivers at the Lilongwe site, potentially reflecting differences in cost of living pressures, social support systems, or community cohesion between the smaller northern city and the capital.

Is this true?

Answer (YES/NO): YES